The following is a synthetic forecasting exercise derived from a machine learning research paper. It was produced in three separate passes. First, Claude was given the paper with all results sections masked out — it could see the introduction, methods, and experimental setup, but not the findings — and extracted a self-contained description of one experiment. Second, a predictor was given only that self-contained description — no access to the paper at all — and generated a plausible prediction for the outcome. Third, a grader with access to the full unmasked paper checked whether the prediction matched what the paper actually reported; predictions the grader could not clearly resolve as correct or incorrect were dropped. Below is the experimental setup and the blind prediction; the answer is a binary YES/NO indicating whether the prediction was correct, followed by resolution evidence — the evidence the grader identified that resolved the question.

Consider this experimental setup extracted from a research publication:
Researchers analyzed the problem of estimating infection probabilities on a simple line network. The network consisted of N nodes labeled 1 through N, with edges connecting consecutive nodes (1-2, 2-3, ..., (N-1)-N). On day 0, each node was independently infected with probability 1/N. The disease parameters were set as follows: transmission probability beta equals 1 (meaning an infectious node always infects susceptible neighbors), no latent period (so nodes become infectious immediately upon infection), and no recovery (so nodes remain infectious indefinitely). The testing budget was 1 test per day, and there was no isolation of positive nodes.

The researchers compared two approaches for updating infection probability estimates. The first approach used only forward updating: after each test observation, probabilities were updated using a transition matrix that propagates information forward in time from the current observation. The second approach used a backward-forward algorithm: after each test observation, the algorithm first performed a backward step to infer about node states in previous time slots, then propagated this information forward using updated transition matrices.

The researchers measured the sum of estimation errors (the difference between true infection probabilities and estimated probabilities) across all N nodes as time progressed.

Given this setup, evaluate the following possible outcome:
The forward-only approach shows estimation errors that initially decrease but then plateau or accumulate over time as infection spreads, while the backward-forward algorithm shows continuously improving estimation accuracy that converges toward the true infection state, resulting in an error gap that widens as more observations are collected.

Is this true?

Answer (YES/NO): NO